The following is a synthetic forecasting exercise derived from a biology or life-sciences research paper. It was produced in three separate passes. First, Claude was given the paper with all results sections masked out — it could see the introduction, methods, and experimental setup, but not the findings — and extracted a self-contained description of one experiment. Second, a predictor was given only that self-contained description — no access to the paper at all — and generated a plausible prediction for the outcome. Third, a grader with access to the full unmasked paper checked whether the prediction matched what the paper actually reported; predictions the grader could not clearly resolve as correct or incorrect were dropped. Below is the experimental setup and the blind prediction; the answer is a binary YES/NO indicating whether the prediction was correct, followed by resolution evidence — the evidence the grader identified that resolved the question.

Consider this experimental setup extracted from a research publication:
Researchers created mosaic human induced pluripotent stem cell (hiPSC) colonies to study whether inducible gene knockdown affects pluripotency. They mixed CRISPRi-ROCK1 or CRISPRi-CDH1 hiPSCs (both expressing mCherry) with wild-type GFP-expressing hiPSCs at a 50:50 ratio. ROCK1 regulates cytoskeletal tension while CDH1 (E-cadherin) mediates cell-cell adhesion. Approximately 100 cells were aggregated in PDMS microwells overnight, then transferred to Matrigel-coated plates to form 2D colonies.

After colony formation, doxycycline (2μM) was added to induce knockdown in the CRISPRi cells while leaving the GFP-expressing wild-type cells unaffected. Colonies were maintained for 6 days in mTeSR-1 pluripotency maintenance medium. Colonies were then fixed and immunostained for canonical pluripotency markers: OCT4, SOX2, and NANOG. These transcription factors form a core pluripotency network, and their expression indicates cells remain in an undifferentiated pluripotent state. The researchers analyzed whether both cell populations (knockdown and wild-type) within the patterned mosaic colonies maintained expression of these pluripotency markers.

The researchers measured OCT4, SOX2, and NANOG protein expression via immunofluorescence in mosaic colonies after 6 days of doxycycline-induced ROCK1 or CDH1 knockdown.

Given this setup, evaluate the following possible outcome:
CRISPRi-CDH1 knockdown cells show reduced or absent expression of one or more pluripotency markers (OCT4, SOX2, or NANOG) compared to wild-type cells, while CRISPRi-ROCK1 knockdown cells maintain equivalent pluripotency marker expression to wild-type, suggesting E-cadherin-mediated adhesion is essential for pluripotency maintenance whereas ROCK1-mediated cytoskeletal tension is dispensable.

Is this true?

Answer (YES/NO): NO